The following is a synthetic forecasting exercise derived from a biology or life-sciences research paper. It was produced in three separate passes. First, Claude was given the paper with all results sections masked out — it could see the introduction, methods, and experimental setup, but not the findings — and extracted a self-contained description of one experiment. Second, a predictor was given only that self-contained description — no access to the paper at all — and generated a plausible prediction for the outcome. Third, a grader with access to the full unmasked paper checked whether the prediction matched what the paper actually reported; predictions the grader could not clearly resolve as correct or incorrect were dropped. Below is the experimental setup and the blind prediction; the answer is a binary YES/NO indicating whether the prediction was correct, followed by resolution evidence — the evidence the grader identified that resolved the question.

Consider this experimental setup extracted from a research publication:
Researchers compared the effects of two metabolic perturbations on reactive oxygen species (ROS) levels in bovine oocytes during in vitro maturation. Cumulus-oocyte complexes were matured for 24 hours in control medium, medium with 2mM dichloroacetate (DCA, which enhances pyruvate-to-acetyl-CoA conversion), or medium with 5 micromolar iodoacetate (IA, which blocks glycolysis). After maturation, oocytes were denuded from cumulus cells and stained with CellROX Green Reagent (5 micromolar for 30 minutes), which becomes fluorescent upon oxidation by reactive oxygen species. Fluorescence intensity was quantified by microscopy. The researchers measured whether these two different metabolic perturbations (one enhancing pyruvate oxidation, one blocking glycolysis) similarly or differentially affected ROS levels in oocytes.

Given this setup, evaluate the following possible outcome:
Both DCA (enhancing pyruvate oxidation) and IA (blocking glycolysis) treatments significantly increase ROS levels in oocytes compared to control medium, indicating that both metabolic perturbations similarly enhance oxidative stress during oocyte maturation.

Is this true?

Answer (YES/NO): YES